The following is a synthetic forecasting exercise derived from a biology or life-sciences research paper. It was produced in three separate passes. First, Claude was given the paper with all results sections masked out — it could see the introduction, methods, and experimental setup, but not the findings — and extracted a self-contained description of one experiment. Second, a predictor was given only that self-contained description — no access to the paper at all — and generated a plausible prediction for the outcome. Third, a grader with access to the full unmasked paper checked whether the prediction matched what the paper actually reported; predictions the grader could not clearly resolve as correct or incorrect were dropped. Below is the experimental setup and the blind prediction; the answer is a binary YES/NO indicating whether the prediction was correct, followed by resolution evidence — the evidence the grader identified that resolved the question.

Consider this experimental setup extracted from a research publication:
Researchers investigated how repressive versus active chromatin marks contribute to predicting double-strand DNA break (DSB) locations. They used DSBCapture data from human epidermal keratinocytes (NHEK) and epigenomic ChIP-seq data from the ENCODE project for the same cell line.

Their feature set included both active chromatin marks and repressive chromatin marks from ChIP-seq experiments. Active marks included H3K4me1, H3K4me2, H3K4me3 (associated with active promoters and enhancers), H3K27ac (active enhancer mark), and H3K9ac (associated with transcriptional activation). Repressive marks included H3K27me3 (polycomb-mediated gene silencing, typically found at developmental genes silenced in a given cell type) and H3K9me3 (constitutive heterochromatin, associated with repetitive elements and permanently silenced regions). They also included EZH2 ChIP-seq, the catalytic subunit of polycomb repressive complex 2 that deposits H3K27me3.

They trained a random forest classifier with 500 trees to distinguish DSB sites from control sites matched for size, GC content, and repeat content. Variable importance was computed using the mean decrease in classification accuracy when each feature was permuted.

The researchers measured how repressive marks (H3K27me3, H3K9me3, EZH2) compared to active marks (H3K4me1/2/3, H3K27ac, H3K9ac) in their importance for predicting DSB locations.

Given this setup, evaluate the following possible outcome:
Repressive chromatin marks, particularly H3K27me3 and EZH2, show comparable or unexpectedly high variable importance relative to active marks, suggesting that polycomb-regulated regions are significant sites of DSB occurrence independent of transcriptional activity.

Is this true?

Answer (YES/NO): NO